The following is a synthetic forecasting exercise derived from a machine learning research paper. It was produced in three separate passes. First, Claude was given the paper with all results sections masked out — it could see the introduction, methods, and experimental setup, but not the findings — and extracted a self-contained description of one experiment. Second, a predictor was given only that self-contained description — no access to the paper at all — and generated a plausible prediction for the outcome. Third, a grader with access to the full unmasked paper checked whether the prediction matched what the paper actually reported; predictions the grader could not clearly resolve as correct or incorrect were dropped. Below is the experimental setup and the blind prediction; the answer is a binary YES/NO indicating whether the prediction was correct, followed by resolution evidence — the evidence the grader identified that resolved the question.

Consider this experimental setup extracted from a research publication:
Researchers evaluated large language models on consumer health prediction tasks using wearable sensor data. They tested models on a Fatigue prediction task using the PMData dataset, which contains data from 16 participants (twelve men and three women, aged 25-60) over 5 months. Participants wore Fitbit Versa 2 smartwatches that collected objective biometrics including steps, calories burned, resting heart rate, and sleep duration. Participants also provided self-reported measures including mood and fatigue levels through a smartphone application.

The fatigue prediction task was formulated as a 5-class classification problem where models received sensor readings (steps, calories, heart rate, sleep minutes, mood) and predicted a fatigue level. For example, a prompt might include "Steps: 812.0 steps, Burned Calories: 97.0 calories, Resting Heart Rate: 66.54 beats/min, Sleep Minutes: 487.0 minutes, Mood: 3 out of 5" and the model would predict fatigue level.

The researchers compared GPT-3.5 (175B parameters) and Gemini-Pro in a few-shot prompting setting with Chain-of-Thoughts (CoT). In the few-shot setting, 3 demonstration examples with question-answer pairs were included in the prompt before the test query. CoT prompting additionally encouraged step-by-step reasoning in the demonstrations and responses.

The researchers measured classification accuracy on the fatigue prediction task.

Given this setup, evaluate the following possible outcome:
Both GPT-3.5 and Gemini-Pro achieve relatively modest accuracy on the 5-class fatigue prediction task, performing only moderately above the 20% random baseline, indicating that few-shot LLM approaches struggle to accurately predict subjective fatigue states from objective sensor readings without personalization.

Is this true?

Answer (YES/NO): NO